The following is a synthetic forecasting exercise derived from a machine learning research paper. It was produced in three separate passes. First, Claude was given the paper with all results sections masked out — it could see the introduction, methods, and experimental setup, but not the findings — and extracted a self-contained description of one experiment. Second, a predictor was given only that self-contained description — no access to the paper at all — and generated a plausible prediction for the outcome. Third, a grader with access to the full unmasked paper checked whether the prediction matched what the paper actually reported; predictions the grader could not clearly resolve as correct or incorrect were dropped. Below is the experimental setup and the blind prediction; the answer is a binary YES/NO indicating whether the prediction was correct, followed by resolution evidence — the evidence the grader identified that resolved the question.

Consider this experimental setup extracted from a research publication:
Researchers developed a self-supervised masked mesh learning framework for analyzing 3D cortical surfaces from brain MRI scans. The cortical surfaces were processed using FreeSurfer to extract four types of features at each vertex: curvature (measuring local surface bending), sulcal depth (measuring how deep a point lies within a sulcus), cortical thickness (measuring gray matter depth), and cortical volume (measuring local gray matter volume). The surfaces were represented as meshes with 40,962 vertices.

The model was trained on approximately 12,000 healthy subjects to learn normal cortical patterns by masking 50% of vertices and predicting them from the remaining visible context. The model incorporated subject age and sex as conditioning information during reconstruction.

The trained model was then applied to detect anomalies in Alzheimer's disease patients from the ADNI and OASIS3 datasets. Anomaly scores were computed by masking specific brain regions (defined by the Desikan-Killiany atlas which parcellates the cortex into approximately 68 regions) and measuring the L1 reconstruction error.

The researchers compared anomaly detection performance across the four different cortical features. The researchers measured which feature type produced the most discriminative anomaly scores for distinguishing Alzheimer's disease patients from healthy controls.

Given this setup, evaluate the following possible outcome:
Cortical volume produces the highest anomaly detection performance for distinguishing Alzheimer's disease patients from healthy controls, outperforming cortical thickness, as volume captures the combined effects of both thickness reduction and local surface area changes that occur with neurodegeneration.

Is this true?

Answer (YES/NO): NO